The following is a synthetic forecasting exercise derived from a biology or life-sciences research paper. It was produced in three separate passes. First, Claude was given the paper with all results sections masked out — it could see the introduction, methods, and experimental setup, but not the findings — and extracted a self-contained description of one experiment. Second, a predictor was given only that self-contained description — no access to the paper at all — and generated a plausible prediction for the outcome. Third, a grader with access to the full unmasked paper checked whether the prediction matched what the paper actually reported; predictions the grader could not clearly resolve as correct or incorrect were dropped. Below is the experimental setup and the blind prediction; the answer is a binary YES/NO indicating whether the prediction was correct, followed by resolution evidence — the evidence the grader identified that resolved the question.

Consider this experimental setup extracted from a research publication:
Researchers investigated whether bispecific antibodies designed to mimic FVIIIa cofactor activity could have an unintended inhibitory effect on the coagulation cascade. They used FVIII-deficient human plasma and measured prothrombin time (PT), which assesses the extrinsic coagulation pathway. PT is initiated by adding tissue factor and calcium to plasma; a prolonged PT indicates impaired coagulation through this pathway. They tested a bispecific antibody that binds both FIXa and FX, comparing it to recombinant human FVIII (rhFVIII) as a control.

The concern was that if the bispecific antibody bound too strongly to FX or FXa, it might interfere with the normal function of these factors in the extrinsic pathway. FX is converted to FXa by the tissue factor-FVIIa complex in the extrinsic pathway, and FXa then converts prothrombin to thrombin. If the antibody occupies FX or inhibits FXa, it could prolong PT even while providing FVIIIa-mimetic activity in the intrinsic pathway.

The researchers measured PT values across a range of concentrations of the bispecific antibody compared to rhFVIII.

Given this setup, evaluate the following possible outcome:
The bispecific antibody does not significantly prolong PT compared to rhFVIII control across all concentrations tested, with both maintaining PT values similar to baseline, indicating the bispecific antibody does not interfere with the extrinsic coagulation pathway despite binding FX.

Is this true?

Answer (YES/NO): NO